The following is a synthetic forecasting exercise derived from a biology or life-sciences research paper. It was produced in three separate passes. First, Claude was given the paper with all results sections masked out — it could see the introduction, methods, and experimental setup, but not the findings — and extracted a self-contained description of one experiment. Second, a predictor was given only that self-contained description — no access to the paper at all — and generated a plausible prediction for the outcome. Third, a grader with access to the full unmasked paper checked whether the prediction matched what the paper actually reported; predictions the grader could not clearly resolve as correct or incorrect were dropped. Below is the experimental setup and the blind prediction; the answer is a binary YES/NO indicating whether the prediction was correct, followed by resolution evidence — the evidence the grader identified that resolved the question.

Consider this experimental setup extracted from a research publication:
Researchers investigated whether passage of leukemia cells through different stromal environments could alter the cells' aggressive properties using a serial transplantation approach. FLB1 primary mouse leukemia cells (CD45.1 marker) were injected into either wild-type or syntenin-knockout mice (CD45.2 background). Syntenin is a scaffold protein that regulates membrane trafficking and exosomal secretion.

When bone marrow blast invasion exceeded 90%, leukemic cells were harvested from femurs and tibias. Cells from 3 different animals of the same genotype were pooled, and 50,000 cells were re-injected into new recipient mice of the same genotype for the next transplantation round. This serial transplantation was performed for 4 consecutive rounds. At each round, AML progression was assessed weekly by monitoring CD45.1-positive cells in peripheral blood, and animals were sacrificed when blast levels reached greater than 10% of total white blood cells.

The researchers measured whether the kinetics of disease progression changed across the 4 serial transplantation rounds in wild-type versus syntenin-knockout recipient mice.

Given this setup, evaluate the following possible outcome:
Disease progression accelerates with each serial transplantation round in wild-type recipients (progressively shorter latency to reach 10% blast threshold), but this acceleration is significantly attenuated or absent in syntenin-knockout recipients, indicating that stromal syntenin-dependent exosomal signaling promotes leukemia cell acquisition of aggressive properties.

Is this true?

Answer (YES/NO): NO